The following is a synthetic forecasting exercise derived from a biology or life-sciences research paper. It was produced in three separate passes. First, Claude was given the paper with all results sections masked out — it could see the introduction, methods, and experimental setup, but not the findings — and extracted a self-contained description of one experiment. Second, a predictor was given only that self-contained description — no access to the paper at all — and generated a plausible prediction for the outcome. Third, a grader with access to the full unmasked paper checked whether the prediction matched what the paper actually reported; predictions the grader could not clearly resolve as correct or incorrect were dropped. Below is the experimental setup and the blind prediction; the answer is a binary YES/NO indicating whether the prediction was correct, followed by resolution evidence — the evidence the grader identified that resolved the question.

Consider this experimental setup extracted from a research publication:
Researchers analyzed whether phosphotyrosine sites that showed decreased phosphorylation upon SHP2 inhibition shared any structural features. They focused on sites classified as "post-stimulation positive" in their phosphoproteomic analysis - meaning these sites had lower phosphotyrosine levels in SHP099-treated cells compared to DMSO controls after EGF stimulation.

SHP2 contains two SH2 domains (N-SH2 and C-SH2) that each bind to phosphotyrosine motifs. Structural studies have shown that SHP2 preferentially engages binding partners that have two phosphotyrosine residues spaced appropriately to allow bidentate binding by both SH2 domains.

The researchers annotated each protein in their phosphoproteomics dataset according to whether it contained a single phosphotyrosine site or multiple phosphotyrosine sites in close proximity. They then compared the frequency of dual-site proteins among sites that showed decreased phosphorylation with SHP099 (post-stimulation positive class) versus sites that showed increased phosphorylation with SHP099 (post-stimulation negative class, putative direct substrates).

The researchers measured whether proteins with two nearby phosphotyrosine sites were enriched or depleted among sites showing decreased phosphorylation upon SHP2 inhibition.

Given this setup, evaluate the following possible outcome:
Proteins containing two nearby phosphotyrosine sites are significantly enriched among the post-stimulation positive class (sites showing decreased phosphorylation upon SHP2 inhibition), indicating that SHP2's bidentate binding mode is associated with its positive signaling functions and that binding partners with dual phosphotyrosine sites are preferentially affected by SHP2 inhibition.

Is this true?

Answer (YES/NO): YES